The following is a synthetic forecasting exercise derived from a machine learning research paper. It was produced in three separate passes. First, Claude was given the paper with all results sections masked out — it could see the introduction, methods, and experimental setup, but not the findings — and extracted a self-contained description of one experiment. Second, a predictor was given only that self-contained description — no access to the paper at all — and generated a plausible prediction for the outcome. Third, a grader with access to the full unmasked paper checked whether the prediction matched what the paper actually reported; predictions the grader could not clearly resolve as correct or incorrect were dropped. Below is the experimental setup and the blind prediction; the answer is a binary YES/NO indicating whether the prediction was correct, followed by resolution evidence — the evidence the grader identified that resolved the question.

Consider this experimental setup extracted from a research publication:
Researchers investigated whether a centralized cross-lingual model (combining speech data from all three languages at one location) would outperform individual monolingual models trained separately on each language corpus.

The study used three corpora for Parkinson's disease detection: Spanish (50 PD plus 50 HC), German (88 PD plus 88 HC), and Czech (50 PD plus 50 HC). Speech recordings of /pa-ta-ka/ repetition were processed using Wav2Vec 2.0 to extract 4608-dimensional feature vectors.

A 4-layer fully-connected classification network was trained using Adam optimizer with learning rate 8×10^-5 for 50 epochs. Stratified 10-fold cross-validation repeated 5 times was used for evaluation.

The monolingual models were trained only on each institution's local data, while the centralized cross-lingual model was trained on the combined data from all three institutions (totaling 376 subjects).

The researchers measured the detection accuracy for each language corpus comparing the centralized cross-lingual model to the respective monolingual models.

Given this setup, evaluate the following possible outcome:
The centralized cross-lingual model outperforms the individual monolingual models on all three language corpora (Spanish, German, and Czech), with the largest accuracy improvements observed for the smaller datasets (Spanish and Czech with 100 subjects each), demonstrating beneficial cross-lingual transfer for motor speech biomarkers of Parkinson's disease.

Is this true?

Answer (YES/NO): YES